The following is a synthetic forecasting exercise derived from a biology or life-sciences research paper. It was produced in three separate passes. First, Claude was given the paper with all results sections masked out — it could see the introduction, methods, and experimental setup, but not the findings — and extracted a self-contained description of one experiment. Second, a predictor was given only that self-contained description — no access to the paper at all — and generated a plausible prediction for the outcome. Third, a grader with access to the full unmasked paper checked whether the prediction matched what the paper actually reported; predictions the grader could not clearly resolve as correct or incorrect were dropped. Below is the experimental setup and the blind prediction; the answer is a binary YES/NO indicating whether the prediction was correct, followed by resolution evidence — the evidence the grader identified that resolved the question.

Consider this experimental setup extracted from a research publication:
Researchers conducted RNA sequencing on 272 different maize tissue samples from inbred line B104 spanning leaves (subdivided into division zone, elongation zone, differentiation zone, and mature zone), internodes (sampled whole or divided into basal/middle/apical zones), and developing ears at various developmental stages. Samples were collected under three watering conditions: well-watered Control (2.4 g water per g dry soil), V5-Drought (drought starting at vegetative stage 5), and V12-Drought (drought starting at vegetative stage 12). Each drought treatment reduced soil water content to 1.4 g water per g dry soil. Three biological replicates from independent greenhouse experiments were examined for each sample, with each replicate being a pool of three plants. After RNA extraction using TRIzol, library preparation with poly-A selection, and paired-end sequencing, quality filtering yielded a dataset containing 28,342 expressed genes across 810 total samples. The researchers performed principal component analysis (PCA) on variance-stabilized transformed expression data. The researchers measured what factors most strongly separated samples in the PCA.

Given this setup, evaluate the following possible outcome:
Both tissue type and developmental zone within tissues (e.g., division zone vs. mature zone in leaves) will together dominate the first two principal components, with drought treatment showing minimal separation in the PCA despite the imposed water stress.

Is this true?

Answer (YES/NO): NO